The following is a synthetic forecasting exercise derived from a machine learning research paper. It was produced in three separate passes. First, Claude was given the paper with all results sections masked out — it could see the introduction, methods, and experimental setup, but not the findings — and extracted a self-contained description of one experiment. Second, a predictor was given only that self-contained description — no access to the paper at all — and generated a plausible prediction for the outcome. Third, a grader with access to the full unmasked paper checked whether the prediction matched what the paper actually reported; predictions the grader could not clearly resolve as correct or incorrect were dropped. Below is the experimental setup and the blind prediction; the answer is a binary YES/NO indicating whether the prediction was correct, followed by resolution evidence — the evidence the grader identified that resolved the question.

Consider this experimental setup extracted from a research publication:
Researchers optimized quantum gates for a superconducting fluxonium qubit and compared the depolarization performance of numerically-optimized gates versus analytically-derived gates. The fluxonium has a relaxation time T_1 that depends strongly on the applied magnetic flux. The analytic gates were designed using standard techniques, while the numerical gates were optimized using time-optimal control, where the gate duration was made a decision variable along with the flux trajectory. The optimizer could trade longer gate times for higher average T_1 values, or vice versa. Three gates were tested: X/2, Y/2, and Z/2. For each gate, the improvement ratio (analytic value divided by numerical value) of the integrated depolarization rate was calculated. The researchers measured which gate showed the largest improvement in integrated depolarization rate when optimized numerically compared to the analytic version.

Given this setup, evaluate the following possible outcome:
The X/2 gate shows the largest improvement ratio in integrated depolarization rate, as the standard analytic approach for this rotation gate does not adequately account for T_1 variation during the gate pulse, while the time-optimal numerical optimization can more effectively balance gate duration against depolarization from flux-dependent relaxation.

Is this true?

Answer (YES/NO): YES